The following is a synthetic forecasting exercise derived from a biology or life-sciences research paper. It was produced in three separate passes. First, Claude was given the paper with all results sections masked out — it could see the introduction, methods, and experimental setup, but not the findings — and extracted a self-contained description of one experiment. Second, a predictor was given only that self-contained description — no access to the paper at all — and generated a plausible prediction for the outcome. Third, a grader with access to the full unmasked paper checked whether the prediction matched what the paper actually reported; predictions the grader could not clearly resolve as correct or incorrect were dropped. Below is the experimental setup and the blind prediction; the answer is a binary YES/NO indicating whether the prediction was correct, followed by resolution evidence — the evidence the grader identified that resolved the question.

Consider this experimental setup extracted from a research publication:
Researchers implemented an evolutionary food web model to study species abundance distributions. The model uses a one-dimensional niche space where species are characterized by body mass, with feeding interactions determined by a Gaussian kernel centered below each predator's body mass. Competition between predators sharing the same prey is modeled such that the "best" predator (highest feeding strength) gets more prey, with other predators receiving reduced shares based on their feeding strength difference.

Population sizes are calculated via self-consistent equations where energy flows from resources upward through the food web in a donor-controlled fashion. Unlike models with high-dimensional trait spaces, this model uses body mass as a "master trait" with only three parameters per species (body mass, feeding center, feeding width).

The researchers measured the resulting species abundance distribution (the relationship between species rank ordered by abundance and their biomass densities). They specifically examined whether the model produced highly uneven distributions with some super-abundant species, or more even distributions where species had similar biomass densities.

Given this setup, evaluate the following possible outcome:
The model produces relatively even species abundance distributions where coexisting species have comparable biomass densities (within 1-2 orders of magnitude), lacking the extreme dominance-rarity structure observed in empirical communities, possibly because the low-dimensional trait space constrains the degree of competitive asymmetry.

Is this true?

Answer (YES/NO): YES